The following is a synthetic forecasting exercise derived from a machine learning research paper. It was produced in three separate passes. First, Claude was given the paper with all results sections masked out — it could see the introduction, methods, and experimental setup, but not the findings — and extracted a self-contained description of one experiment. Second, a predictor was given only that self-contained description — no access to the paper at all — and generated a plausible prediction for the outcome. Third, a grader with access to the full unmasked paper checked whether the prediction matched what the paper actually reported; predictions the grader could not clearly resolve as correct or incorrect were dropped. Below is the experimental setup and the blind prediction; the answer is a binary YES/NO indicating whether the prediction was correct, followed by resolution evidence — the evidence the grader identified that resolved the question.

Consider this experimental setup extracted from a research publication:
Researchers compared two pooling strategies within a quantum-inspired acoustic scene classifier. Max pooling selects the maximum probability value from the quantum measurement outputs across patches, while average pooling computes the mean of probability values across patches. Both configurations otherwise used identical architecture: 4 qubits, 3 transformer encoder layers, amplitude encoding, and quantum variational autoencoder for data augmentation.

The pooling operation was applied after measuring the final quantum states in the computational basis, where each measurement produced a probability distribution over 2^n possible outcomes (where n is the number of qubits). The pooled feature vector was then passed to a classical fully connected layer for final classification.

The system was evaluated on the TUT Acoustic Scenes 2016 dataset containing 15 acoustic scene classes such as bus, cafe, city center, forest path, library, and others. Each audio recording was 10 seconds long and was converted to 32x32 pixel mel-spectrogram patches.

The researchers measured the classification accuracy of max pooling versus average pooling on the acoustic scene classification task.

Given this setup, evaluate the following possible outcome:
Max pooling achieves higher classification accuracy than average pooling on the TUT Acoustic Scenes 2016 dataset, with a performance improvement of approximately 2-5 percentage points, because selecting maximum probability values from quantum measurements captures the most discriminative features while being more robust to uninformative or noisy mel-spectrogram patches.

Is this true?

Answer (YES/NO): NO